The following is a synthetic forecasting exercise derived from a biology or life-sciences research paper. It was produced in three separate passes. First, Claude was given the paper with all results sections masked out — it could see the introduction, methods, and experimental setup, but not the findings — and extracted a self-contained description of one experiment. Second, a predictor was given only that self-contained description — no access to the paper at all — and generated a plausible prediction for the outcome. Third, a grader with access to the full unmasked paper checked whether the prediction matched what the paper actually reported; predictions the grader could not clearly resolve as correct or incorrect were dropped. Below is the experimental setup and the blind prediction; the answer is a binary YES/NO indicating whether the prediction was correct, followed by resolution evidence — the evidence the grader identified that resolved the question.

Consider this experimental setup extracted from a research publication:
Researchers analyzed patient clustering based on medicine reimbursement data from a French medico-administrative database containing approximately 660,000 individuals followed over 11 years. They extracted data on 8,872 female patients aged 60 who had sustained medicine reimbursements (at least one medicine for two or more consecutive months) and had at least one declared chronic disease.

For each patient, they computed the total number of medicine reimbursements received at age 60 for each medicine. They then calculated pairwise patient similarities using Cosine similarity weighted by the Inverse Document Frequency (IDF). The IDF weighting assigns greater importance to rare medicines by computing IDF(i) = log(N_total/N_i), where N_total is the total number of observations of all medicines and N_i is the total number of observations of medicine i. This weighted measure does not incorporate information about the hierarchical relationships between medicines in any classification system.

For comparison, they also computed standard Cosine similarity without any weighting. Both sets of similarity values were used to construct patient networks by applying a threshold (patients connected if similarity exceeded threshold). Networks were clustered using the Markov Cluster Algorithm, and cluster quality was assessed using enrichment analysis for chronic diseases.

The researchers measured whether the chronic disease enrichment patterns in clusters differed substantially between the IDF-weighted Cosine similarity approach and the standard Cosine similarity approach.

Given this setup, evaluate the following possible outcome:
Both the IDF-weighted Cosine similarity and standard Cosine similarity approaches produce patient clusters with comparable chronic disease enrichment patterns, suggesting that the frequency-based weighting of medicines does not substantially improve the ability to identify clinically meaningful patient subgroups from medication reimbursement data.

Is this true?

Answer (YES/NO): YES